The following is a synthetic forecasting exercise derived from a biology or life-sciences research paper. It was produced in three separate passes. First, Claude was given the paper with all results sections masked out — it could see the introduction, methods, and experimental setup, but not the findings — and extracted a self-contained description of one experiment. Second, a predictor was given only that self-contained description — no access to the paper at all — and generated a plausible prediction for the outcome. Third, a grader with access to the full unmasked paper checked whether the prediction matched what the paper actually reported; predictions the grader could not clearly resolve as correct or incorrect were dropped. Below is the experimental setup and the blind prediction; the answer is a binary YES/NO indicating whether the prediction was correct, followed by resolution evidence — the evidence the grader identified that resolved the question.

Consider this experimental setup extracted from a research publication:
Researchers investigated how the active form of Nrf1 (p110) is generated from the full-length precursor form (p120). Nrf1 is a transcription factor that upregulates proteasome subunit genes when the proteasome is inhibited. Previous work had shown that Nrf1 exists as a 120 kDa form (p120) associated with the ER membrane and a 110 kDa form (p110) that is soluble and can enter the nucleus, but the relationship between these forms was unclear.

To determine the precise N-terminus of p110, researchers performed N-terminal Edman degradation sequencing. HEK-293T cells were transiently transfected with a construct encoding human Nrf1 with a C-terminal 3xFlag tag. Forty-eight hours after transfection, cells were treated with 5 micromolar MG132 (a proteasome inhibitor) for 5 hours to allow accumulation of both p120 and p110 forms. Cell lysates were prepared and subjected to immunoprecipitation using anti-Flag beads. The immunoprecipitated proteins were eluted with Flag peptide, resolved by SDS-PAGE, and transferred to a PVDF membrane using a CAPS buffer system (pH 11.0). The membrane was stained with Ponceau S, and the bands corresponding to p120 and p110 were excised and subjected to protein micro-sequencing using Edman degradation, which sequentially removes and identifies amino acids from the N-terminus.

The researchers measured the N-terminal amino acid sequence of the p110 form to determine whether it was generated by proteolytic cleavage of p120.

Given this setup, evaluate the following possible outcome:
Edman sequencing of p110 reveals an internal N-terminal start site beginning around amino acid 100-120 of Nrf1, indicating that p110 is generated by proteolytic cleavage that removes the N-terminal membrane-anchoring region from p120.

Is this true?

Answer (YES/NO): YES